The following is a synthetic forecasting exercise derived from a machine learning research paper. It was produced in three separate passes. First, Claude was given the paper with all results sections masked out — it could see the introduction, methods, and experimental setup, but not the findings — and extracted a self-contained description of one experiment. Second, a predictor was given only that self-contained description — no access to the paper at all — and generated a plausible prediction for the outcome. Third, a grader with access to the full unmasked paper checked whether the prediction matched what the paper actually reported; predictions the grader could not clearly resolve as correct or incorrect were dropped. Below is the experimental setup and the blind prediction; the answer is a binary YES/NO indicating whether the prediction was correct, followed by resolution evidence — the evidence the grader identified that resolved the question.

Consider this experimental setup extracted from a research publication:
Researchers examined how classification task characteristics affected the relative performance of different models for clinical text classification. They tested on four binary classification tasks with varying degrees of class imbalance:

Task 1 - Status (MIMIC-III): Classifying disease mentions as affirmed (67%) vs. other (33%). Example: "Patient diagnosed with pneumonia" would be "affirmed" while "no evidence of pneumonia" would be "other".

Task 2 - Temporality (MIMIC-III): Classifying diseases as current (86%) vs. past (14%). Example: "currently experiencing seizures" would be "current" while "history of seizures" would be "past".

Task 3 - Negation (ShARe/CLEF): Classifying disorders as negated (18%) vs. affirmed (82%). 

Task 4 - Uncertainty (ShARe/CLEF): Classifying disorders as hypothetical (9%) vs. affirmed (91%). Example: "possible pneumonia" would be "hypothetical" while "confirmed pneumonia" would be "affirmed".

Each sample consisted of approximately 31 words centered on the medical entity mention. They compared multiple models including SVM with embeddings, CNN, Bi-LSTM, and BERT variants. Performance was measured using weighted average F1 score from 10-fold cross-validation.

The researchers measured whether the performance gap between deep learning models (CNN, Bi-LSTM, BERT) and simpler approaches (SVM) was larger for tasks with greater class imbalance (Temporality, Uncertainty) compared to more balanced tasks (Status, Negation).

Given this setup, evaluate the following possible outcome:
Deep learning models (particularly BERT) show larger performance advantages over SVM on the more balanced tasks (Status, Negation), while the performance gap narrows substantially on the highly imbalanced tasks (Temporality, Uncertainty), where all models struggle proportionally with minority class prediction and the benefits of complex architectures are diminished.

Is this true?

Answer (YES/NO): NO